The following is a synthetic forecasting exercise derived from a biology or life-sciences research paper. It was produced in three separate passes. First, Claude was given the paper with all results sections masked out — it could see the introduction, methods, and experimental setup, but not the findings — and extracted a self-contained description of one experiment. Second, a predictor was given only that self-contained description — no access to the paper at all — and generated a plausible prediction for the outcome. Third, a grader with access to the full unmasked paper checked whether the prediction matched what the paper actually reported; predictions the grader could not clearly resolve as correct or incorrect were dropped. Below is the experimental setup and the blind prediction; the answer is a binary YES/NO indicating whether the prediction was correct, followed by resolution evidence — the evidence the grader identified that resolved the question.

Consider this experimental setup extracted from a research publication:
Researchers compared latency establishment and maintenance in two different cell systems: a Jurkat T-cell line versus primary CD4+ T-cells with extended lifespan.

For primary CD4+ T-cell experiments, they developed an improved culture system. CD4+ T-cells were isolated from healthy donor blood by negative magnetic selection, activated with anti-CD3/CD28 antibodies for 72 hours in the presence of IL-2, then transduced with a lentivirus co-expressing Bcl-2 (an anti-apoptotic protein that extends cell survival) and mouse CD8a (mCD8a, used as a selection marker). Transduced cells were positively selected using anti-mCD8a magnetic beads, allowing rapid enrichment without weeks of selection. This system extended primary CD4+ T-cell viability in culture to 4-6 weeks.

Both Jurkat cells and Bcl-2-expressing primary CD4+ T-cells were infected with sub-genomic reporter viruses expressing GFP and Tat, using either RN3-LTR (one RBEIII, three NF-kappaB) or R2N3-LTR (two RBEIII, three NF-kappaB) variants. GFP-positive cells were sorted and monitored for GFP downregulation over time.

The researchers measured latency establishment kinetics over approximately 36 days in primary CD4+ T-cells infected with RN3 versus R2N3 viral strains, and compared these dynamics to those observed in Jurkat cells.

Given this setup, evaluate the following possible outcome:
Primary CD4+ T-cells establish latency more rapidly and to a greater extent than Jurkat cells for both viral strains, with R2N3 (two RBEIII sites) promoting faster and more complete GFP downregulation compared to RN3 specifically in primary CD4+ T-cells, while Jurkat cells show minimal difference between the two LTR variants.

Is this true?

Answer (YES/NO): NO